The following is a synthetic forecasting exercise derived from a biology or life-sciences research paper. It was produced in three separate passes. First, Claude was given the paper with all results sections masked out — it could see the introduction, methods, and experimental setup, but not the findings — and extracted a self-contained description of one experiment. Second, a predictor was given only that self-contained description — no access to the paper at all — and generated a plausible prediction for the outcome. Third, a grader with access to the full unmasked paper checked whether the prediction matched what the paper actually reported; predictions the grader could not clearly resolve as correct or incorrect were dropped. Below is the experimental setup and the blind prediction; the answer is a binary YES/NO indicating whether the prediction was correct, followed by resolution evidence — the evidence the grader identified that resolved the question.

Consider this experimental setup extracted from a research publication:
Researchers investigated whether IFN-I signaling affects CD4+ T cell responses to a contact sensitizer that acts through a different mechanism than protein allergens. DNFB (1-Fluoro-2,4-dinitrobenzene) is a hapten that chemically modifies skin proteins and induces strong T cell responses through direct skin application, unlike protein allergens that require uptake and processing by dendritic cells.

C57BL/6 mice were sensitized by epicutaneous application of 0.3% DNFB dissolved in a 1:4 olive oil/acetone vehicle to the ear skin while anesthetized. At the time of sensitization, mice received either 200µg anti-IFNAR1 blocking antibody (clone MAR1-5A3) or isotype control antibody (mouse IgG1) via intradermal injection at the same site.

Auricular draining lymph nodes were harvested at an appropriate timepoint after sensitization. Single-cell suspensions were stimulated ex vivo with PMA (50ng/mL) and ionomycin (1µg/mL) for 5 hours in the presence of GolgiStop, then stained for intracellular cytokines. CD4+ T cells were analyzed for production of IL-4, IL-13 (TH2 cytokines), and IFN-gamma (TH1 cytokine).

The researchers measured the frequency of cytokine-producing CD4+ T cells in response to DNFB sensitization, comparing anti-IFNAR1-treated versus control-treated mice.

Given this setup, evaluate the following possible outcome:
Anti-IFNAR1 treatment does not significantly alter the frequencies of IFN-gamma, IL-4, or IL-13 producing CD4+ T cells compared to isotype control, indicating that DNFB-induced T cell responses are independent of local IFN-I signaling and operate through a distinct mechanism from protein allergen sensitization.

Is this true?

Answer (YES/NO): YES